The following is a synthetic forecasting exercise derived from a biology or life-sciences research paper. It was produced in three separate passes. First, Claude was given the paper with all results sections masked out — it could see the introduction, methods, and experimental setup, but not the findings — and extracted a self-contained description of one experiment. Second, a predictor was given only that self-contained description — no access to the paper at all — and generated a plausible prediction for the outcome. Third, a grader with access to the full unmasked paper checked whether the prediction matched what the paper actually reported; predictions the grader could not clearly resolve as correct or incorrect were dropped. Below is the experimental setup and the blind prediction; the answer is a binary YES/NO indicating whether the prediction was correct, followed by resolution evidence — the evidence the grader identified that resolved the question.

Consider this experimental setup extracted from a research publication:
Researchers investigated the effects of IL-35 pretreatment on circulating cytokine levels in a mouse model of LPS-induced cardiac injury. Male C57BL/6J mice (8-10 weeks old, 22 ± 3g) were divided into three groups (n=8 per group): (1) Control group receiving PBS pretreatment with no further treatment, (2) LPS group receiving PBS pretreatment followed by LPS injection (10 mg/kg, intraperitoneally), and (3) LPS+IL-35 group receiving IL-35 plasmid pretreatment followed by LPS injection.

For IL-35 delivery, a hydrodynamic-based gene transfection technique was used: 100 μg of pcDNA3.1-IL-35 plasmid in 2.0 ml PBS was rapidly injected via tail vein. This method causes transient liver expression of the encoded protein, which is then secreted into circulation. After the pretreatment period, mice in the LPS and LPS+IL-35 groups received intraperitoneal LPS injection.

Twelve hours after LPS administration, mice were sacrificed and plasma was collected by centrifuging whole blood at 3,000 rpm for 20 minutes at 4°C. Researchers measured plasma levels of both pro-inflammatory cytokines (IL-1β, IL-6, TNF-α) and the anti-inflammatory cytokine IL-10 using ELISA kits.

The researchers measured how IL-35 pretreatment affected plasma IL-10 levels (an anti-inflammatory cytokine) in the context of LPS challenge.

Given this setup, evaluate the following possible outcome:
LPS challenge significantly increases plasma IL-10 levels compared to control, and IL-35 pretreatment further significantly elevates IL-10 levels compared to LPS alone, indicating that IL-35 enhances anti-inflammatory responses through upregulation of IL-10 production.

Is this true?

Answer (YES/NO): NO